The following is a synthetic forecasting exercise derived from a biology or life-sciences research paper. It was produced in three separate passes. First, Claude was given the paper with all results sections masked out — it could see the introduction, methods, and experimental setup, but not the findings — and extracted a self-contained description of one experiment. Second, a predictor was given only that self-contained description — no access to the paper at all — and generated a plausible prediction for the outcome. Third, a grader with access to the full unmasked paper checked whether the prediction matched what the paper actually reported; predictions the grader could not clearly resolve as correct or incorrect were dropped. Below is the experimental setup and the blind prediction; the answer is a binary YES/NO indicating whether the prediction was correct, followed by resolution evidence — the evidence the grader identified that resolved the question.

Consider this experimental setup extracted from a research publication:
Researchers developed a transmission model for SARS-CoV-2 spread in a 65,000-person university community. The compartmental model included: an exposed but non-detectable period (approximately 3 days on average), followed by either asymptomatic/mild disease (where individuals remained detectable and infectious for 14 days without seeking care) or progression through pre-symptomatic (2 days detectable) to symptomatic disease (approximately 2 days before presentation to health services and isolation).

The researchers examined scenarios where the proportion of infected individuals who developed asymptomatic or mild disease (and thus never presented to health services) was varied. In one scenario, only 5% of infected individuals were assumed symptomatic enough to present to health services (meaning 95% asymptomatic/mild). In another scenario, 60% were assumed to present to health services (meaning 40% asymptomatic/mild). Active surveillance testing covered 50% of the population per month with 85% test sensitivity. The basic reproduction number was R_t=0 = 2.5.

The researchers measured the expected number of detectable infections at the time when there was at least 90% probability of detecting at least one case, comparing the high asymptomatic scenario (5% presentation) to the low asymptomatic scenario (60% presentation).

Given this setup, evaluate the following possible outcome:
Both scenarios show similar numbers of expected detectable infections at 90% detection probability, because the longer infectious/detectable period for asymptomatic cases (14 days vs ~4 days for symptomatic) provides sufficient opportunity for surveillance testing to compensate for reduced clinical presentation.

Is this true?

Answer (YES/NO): NO